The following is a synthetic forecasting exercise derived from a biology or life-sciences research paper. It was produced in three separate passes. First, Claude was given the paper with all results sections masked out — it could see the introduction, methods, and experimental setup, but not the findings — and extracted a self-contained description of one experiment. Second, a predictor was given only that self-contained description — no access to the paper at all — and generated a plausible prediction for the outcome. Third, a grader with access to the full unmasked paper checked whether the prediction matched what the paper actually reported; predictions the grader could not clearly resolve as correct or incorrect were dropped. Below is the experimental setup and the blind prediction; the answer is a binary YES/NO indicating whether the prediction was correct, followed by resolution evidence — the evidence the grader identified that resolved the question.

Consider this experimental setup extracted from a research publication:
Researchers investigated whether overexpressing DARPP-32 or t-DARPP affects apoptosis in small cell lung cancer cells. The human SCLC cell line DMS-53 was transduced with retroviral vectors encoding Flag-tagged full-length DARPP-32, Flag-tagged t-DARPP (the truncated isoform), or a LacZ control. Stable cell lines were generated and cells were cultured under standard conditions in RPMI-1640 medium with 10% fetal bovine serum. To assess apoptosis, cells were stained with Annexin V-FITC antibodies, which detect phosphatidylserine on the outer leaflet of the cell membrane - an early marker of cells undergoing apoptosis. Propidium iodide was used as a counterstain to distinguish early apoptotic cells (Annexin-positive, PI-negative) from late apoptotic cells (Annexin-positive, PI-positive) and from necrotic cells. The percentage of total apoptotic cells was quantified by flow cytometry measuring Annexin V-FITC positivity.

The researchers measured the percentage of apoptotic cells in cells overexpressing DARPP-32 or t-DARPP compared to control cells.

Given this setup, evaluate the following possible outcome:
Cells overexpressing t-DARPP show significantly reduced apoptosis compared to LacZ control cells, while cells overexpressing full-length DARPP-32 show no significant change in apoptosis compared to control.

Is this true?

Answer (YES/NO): NO